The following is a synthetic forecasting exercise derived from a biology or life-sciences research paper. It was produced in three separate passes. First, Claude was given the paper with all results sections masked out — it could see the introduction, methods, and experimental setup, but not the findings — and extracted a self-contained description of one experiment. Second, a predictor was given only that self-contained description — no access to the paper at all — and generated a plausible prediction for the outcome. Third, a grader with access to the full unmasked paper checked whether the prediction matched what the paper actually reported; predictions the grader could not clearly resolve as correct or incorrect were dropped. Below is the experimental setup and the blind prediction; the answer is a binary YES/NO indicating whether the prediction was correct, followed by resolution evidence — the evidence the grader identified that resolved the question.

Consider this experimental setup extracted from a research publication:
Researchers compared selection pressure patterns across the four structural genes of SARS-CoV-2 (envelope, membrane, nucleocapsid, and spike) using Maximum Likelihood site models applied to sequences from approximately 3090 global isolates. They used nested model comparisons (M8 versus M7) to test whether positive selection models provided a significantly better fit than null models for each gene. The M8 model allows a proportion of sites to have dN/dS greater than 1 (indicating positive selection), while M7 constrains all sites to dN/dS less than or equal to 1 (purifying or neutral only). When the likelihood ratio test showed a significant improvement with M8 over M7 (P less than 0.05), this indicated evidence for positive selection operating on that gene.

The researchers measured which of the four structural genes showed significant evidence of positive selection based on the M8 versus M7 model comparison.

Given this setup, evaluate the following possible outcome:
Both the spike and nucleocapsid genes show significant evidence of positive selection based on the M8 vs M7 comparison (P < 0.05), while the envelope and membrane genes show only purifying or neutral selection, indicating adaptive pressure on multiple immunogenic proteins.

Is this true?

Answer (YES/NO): NO